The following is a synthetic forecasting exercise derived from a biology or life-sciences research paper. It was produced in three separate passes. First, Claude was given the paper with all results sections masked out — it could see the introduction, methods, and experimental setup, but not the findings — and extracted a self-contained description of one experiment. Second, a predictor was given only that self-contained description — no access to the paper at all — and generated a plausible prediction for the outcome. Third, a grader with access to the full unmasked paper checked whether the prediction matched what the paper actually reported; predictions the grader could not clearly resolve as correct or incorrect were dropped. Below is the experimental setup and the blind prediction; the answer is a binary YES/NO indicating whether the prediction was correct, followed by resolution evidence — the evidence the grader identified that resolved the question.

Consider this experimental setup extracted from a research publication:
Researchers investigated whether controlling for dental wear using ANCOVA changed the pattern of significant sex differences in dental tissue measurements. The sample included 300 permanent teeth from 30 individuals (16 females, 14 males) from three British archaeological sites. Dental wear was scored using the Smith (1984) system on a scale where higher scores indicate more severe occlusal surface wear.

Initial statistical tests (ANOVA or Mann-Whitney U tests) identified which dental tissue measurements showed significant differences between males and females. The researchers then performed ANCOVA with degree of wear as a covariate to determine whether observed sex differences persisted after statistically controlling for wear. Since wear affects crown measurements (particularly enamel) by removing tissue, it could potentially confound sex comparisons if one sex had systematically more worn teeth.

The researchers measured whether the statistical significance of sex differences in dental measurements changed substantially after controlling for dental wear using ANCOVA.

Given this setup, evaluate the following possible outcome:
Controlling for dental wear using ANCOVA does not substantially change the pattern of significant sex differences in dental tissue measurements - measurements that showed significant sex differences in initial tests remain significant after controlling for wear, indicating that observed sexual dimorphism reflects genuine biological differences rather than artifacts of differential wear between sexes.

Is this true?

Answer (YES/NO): NO